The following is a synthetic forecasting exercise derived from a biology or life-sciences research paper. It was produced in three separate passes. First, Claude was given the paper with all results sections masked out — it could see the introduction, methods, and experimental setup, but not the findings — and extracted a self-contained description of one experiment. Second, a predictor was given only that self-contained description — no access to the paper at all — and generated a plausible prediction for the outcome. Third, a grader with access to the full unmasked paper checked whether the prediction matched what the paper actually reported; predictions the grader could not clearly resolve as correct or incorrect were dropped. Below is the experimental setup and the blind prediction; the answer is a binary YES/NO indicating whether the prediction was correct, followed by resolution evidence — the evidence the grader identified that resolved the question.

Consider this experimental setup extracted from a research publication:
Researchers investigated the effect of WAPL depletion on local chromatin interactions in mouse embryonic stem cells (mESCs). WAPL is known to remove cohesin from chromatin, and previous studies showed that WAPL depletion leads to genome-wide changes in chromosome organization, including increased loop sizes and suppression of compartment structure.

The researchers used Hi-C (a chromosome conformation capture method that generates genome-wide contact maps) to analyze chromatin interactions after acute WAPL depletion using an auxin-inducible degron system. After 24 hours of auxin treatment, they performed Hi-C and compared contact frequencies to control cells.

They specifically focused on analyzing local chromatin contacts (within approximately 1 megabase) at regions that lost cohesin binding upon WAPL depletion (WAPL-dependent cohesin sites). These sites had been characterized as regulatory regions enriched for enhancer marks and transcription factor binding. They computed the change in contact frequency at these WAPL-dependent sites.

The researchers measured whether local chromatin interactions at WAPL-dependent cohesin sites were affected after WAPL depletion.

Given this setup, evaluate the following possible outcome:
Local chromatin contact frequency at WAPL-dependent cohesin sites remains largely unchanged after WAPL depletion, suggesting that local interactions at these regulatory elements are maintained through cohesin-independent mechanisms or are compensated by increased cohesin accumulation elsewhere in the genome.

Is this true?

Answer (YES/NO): NO